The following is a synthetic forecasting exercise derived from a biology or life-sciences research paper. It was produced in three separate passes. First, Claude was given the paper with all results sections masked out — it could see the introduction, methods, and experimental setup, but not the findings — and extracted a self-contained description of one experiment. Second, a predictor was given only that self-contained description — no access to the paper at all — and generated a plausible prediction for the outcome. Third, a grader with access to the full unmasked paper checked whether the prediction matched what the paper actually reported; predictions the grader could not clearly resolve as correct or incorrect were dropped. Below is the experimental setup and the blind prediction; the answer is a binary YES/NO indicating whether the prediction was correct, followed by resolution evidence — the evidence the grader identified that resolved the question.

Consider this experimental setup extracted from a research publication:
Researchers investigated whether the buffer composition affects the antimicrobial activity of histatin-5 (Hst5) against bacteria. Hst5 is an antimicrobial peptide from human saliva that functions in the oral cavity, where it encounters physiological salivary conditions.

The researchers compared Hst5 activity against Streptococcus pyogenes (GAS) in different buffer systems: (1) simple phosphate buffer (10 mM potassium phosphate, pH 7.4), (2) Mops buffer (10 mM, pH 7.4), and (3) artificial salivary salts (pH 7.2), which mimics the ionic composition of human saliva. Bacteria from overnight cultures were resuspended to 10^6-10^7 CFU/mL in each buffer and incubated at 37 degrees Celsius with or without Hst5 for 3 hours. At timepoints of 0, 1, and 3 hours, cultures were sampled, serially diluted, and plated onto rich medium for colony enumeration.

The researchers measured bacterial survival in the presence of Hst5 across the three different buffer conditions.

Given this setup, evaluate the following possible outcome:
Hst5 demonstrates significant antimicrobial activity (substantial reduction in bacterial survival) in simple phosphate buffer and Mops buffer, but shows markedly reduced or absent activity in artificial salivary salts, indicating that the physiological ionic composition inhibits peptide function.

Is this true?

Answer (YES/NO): NO